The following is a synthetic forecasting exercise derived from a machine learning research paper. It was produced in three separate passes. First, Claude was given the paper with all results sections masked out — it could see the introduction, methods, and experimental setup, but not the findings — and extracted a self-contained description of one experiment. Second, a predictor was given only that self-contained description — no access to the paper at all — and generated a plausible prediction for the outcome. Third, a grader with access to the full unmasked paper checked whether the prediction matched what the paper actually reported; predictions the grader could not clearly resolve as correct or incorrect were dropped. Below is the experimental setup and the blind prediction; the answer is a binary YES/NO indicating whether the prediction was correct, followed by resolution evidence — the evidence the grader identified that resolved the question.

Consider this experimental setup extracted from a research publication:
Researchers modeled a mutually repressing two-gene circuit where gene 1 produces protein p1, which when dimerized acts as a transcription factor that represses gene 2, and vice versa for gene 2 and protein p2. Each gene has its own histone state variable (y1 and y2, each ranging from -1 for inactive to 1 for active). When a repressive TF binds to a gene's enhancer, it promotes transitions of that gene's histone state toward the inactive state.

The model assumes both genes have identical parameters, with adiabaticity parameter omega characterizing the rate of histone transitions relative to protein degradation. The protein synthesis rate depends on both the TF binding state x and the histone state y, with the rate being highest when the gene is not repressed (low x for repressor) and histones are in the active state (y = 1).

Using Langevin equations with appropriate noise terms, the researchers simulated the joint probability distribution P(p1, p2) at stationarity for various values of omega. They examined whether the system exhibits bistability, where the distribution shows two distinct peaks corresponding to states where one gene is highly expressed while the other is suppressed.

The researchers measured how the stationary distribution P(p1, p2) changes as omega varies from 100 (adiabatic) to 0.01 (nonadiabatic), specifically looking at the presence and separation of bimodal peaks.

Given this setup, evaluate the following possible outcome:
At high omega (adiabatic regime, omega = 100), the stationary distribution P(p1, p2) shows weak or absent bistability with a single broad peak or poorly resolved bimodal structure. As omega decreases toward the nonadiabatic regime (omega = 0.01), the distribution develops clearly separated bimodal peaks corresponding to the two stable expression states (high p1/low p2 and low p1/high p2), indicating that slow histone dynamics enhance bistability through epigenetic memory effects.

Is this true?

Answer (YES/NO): YES